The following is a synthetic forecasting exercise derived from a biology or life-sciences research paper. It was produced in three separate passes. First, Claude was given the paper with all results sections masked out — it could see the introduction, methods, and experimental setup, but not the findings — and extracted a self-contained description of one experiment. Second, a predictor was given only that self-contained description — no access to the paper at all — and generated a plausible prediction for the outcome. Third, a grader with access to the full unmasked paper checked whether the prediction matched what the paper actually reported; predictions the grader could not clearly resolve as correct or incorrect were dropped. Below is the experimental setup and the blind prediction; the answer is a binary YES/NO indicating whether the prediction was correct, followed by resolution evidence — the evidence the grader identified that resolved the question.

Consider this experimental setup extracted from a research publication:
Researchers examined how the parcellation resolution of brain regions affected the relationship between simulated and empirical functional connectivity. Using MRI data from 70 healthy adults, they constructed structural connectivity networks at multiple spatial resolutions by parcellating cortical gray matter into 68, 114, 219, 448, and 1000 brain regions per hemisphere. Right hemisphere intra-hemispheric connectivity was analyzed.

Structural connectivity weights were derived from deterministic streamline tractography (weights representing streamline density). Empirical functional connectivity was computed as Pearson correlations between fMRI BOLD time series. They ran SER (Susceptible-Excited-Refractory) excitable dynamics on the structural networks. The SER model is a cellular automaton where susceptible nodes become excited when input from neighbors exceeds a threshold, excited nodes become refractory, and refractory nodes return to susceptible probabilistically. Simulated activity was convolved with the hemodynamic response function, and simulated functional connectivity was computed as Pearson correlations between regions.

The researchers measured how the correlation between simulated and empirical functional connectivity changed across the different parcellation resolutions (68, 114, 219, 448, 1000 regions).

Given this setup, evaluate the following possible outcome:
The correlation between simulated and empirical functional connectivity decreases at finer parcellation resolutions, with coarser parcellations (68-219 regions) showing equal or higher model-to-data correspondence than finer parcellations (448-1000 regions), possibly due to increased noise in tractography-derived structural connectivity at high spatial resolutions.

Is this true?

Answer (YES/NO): NO